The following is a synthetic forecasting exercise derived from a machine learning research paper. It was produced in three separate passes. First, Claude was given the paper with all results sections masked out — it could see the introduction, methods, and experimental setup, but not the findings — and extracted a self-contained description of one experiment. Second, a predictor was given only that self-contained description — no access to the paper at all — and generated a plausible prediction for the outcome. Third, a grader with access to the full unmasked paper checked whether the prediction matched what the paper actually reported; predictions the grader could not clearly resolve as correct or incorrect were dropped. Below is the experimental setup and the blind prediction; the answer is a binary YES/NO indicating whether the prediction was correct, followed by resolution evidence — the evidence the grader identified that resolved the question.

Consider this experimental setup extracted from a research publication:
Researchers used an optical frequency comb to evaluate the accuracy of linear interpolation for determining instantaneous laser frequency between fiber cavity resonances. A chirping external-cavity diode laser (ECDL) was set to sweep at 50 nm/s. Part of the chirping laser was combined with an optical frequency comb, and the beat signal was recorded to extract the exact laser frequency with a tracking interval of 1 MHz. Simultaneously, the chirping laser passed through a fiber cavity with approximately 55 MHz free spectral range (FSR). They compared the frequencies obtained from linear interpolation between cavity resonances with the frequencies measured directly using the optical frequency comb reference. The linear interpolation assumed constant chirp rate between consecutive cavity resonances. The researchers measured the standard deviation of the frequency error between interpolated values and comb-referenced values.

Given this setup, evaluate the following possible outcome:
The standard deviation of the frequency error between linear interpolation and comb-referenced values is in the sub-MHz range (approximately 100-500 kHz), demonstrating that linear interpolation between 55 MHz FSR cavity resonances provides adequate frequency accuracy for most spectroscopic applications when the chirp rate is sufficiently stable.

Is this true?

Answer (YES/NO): YES